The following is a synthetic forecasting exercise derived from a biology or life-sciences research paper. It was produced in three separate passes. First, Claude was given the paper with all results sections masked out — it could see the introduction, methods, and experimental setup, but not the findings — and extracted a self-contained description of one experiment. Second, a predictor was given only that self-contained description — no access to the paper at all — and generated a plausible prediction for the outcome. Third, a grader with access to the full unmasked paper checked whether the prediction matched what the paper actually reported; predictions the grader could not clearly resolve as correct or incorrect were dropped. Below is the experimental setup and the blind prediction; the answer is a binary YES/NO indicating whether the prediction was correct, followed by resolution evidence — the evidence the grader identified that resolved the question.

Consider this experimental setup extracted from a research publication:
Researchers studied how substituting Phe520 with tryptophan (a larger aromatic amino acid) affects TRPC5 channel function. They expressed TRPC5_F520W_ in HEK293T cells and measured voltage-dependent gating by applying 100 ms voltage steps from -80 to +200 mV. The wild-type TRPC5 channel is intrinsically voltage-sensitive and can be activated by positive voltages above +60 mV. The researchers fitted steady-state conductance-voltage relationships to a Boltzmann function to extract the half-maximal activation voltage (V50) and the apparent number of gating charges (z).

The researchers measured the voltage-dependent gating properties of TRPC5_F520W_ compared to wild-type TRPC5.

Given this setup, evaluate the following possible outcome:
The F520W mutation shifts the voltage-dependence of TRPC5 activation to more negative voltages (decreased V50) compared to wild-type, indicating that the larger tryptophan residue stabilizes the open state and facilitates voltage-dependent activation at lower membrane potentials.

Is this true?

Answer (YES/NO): YES